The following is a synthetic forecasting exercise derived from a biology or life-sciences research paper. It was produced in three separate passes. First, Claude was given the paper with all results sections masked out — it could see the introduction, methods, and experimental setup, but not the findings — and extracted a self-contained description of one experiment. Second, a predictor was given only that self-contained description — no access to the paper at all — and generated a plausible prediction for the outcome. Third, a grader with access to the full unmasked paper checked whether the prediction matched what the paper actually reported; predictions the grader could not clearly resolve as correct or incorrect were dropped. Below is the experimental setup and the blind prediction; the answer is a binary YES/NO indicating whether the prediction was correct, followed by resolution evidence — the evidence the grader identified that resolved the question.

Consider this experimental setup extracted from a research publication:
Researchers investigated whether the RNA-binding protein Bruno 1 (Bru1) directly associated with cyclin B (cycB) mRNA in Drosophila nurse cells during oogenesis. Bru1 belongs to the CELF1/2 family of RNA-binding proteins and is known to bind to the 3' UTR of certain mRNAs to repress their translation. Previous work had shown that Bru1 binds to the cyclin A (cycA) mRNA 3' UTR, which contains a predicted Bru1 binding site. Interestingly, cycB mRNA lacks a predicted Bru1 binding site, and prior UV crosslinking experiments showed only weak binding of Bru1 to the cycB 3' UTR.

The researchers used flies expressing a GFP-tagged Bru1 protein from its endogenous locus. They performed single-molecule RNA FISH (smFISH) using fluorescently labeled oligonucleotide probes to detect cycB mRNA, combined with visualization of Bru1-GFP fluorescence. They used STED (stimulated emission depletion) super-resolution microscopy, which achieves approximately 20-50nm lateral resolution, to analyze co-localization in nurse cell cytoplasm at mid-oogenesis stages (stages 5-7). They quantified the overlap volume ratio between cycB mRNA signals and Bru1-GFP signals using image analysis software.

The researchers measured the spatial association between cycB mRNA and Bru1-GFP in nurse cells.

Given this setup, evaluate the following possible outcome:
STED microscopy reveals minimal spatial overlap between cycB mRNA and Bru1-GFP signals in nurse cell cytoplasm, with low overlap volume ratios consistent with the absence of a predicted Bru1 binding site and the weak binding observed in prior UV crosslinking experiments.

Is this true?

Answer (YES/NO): NO